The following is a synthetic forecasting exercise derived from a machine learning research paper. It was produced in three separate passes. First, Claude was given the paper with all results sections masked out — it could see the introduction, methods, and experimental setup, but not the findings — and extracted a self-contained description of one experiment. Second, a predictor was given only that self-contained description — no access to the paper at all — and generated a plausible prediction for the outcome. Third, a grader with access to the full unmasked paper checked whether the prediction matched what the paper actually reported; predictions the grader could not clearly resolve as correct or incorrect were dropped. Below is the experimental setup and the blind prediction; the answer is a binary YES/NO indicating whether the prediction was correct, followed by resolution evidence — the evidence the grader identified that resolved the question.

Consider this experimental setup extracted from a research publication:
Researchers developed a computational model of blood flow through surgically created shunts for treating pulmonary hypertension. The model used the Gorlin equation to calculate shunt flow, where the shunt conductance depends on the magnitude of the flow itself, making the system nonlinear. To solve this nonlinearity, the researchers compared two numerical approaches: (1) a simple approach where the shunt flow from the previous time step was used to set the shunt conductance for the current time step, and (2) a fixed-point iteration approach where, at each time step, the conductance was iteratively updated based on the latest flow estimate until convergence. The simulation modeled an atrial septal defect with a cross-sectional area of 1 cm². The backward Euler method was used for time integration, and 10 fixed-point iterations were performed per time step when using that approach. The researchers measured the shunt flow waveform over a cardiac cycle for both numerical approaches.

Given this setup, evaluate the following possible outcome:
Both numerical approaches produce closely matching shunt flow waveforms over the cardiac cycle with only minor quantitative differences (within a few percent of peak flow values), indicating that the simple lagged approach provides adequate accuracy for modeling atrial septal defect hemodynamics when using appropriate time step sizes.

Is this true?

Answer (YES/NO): NO